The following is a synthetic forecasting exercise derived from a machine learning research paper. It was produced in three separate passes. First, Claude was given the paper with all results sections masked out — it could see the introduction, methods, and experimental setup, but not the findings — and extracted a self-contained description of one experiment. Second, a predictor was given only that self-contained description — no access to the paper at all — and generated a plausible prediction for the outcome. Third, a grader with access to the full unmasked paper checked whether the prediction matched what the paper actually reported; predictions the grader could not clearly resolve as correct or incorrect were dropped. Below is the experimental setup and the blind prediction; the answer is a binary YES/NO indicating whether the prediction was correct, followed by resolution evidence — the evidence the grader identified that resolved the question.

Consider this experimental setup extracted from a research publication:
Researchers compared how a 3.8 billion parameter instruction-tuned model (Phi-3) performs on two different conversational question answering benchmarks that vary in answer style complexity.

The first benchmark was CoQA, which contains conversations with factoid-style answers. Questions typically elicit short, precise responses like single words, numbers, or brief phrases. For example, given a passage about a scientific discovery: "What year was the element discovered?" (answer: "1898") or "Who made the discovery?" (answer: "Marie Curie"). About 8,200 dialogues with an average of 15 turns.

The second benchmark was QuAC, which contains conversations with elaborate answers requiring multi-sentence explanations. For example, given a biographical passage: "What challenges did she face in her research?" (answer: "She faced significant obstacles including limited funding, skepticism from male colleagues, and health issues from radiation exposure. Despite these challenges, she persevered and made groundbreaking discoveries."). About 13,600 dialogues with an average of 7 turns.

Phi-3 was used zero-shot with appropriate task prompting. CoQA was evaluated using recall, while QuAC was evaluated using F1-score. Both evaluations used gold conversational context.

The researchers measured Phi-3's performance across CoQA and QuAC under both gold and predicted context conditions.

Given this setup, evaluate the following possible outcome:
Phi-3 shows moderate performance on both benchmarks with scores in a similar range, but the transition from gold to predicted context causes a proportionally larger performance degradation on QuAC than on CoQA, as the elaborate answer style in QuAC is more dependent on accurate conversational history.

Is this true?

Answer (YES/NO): NO